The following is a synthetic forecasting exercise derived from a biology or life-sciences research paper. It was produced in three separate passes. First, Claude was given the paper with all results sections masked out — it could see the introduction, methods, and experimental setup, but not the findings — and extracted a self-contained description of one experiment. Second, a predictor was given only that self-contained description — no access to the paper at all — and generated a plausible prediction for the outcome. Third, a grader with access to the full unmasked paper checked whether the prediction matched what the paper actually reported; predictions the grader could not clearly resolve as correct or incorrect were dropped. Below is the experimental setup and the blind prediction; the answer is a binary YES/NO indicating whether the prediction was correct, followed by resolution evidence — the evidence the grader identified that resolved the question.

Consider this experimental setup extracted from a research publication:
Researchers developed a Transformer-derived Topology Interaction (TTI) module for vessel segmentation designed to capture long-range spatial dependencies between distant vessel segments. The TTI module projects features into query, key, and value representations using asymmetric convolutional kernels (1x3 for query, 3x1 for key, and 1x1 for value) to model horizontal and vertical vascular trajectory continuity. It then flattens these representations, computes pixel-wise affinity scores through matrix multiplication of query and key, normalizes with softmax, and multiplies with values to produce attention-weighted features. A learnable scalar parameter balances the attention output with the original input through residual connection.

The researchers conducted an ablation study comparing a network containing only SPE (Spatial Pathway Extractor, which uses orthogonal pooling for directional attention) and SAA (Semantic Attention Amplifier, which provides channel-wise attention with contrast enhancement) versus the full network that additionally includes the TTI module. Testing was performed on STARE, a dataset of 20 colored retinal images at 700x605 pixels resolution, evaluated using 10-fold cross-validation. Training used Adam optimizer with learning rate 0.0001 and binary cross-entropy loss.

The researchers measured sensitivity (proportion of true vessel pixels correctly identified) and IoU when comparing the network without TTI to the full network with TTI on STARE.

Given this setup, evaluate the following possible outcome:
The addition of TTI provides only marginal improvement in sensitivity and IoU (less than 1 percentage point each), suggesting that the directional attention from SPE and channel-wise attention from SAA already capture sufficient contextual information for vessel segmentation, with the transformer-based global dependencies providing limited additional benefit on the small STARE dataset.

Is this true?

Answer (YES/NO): NO